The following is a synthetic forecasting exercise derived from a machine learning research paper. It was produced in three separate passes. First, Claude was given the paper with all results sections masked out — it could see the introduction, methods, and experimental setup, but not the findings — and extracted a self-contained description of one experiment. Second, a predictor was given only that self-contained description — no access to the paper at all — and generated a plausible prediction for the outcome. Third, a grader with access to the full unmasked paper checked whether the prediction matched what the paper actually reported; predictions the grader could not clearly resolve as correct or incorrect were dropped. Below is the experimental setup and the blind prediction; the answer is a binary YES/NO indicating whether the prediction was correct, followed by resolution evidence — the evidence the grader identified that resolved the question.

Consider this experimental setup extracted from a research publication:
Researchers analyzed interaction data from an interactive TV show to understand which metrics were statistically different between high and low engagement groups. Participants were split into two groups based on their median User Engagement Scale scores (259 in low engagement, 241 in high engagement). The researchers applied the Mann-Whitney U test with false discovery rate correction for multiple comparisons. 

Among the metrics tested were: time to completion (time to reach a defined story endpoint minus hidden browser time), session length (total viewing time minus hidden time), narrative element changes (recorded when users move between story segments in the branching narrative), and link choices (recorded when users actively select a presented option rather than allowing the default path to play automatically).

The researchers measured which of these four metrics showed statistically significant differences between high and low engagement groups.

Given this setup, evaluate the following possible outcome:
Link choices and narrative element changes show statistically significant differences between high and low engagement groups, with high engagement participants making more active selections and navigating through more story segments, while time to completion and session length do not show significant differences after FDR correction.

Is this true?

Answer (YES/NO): NO